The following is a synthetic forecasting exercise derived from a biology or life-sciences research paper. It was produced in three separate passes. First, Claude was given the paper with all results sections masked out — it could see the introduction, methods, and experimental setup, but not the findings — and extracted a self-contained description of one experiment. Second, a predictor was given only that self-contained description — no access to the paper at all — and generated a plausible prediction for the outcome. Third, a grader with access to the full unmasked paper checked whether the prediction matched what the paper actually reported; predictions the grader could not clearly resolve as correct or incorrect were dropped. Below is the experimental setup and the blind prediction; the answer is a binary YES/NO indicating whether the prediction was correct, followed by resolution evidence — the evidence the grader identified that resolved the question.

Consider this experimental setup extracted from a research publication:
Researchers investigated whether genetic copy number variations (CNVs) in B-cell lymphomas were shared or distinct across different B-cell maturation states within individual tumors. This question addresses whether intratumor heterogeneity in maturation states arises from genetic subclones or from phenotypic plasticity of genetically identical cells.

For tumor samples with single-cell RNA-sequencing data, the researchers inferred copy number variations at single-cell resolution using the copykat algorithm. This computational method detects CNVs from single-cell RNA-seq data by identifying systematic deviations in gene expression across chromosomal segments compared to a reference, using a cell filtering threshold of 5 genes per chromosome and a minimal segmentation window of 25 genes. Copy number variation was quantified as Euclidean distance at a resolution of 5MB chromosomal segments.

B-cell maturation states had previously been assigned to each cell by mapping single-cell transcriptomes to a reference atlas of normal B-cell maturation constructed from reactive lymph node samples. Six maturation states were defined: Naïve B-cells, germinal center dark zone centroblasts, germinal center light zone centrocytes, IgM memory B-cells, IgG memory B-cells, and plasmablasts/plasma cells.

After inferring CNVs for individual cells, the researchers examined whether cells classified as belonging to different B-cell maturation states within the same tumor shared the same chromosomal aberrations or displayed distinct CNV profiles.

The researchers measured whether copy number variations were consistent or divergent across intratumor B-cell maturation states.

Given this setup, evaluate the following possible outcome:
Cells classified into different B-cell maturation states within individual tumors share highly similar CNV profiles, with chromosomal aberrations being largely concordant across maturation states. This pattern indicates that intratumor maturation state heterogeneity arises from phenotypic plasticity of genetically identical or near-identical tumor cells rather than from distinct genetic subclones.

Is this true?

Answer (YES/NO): NO